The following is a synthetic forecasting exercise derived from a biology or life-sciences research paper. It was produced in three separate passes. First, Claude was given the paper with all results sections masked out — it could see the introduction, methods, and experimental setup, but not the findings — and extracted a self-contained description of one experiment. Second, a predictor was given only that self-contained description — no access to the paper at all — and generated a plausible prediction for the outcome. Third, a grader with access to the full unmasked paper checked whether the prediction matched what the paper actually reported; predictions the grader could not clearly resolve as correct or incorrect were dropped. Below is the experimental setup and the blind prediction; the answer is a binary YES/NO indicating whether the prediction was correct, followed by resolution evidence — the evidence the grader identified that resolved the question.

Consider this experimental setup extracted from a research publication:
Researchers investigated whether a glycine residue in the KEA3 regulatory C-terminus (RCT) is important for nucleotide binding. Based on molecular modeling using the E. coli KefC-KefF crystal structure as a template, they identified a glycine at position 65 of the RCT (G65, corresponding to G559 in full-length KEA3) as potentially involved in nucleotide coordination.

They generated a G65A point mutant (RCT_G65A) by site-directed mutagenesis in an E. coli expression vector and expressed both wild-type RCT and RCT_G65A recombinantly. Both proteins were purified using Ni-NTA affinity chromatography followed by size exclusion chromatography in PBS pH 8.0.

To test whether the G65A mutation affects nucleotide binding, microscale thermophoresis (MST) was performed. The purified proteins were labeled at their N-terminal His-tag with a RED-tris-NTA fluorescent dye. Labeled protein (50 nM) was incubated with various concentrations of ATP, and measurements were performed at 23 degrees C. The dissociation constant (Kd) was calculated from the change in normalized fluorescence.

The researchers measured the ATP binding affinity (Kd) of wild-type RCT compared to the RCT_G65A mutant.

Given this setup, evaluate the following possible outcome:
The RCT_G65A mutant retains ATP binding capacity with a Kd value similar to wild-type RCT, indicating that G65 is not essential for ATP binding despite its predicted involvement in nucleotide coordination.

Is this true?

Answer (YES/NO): NO